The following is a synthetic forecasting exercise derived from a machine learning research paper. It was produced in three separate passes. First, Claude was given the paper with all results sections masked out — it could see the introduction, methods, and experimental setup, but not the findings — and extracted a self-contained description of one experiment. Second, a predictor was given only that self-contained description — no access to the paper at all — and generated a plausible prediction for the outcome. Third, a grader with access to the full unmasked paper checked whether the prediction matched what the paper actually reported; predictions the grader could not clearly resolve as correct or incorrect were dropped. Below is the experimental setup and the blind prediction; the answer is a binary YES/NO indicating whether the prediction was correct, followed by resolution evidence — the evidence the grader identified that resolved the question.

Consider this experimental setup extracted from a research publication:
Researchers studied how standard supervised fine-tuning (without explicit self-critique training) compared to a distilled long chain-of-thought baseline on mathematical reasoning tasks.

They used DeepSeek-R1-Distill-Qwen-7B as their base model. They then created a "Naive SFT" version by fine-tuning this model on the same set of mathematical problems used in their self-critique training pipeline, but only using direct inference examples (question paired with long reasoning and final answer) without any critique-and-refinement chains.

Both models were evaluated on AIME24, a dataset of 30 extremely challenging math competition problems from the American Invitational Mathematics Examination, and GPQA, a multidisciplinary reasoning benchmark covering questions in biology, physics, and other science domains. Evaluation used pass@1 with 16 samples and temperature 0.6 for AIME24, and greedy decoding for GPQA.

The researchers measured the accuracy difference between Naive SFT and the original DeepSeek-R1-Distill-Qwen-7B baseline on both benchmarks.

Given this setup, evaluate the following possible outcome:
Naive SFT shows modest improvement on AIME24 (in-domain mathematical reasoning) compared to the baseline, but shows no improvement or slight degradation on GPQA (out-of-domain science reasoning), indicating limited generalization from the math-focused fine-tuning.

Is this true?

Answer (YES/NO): NO